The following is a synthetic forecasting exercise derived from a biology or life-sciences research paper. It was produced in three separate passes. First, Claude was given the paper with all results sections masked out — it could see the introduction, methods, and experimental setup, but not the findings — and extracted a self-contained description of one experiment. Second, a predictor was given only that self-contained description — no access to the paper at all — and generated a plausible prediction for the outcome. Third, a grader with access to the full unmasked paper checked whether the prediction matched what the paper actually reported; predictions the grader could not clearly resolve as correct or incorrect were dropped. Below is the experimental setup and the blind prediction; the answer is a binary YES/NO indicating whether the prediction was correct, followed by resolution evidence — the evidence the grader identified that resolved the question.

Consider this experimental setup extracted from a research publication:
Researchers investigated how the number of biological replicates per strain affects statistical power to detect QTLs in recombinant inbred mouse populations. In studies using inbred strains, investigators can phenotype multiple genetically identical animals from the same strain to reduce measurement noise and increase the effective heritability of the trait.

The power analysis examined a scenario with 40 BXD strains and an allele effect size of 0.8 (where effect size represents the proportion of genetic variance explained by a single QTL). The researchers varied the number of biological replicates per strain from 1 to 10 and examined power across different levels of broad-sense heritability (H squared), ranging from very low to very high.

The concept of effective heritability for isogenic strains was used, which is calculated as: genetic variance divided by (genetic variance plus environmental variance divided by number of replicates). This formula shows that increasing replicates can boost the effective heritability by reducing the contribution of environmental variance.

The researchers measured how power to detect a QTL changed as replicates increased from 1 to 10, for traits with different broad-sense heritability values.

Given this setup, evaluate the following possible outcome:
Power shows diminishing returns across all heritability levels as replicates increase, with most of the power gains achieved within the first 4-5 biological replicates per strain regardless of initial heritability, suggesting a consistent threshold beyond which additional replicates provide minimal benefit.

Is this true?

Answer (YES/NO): YES